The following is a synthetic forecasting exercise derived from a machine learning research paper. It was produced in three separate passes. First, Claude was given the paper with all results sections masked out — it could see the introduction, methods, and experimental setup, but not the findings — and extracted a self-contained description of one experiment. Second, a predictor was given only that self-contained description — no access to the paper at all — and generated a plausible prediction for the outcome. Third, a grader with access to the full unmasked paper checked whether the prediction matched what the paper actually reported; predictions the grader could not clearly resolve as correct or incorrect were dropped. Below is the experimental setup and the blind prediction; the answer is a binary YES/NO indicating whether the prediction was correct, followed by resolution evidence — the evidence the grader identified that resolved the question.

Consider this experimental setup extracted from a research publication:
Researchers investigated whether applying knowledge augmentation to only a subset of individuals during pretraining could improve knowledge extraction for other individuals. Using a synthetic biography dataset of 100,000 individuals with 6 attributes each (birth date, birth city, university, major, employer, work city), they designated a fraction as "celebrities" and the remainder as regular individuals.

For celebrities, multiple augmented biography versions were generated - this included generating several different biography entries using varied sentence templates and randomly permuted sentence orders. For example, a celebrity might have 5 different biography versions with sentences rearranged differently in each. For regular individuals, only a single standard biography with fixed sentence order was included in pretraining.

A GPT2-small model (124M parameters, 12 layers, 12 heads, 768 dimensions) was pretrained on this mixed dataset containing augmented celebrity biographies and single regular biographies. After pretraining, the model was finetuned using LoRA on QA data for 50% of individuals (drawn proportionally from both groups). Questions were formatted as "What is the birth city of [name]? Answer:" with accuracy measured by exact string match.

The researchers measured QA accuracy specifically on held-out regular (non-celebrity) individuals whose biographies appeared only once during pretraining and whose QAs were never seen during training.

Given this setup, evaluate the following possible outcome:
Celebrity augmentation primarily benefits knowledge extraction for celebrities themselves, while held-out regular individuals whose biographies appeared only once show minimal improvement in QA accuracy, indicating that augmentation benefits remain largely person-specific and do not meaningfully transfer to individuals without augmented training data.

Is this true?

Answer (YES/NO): NO